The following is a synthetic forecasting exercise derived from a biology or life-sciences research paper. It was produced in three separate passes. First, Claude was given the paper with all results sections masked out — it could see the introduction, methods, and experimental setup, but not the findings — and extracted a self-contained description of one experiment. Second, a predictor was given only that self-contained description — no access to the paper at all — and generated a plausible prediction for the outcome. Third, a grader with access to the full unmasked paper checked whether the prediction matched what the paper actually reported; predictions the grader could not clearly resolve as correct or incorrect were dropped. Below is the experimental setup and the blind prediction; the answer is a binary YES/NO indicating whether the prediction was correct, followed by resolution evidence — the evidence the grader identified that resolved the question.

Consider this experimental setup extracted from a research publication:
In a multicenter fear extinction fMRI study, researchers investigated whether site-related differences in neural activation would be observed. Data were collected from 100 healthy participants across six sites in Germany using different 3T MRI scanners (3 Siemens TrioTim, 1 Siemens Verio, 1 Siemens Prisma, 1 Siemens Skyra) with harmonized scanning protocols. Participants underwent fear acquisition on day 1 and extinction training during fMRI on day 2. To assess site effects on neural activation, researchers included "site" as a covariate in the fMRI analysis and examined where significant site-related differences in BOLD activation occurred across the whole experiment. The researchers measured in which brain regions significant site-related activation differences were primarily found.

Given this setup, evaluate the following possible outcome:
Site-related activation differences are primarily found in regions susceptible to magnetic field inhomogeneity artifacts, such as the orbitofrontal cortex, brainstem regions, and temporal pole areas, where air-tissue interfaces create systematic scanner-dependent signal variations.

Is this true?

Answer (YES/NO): NO